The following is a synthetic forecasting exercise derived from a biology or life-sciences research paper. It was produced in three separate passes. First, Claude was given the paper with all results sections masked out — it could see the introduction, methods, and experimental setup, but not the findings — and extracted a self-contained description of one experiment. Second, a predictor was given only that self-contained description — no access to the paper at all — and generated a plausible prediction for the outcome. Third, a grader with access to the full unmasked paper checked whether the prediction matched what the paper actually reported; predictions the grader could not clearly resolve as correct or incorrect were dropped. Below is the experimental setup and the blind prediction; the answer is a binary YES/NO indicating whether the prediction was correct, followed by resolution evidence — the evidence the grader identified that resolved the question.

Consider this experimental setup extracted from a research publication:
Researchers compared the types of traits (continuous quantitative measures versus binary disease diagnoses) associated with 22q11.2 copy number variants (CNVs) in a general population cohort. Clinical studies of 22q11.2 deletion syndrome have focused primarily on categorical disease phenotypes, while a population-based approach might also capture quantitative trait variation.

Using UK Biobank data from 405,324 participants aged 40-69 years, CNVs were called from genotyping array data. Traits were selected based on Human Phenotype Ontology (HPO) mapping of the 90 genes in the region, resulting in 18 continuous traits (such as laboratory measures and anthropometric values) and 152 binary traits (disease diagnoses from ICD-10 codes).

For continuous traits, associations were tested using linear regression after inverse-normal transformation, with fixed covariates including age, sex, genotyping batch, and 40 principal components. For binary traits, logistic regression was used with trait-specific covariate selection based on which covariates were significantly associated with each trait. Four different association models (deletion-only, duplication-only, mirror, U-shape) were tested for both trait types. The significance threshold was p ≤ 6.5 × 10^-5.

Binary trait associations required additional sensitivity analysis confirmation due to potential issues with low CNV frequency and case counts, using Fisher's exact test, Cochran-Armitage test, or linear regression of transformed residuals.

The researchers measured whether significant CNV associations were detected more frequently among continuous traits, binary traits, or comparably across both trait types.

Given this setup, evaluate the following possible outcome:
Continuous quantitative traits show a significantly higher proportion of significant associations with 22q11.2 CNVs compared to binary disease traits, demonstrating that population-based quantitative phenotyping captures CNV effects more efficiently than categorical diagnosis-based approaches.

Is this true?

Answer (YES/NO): YES